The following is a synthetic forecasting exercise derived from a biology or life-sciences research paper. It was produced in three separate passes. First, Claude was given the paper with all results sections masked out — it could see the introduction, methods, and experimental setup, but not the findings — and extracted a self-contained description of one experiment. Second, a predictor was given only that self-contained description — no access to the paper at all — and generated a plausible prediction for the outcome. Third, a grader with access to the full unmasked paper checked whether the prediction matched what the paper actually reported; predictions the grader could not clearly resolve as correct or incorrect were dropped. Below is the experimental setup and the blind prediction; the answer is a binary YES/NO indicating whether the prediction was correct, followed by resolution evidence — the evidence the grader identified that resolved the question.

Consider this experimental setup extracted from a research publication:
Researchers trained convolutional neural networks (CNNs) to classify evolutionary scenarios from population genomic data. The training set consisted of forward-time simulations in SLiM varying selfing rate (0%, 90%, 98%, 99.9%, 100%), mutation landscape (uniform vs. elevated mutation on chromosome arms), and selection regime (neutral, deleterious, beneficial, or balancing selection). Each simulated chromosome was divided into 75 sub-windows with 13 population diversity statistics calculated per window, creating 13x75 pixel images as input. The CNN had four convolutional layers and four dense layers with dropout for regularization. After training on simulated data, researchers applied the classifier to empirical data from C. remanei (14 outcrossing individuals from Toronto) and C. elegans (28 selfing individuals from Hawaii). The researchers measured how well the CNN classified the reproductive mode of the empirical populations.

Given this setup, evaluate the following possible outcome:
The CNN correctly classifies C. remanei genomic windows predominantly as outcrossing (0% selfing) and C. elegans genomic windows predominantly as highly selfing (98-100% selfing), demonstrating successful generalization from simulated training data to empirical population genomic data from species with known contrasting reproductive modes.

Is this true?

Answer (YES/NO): NO